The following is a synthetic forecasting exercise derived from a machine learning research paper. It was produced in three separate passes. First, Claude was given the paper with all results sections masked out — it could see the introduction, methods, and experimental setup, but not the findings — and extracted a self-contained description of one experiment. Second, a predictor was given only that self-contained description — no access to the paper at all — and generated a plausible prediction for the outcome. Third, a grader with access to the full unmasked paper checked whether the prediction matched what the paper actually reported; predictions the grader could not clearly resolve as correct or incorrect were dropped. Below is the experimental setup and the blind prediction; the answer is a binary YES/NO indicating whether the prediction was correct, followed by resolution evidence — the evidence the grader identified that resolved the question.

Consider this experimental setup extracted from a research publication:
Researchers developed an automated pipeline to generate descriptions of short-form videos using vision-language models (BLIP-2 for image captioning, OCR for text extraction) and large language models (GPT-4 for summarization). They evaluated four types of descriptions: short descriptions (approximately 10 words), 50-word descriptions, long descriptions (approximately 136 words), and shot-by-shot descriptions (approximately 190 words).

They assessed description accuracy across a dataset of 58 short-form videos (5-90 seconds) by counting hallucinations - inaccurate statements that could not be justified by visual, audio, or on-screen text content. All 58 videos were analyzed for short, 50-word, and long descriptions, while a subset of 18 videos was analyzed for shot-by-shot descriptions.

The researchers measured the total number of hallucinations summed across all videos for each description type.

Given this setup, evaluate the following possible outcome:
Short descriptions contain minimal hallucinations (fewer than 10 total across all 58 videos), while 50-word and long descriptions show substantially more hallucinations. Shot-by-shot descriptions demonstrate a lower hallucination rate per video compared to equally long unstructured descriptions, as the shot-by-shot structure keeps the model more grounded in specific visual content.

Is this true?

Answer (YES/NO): NO